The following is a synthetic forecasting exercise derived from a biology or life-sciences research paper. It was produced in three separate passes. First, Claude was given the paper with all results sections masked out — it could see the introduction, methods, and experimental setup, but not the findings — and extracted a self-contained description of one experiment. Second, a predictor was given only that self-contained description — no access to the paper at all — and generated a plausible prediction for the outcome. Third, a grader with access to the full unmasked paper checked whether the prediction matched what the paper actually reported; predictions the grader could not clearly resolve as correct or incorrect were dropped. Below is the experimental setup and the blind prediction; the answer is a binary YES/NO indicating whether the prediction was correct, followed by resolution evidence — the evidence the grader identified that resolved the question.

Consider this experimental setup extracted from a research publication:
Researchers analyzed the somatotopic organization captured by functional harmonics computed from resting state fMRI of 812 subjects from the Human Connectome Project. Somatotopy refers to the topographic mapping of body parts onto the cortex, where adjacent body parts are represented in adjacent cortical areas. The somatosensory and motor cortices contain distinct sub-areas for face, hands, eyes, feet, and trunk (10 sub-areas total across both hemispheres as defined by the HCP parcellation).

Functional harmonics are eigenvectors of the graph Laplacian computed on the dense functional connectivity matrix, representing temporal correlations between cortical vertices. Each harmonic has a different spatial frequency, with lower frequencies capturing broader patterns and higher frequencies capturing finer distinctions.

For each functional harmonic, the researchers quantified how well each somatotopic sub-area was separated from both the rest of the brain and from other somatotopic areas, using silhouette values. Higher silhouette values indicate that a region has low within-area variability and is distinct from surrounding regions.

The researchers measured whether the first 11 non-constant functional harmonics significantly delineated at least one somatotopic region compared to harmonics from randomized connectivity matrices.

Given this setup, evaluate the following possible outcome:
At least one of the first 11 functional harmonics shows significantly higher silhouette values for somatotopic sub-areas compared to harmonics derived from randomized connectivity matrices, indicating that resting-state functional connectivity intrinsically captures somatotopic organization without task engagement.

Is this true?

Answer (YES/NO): YES